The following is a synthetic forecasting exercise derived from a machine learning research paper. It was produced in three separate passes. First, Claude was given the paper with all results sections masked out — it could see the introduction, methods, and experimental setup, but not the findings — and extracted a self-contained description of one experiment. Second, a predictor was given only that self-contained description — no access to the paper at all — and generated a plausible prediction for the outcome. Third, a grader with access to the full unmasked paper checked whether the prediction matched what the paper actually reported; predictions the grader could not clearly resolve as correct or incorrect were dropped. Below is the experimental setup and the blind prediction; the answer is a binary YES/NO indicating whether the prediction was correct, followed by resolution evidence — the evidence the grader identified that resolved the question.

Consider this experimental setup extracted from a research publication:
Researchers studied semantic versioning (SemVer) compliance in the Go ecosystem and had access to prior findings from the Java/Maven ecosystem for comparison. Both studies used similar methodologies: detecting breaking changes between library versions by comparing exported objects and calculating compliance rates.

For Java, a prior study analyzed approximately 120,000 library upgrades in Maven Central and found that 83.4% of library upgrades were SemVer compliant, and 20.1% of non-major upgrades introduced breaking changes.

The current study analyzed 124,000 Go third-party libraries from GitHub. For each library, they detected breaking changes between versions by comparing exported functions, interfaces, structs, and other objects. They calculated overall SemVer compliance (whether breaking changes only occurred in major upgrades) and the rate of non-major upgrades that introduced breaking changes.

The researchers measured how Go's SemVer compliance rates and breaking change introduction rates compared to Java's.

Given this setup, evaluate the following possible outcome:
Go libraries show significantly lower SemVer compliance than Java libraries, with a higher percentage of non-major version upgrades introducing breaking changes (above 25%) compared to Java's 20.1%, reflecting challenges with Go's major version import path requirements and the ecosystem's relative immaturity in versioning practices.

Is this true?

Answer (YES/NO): NO